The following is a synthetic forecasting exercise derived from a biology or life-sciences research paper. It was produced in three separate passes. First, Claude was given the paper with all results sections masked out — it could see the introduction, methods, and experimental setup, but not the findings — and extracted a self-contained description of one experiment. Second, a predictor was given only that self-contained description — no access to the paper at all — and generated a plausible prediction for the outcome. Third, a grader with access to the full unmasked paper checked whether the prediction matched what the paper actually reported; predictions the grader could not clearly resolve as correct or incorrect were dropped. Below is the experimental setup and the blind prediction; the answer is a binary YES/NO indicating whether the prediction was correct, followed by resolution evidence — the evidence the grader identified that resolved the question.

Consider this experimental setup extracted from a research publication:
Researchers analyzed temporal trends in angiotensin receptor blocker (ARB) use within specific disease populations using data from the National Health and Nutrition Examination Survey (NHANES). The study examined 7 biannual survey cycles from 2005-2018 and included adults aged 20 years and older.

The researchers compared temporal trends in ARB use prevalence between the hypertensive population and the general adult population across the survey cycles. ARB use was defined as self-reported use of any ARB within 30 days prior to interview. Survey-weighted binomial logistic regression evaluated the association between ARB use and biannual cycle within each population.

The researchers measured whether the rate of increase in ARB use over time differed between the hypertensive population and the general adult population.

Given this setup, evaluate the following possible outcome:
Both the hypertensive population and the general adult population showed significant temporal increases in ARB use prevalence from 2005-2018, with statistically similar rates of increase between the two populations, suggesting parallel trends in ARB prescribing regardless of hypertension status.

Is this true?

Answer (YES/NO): NO